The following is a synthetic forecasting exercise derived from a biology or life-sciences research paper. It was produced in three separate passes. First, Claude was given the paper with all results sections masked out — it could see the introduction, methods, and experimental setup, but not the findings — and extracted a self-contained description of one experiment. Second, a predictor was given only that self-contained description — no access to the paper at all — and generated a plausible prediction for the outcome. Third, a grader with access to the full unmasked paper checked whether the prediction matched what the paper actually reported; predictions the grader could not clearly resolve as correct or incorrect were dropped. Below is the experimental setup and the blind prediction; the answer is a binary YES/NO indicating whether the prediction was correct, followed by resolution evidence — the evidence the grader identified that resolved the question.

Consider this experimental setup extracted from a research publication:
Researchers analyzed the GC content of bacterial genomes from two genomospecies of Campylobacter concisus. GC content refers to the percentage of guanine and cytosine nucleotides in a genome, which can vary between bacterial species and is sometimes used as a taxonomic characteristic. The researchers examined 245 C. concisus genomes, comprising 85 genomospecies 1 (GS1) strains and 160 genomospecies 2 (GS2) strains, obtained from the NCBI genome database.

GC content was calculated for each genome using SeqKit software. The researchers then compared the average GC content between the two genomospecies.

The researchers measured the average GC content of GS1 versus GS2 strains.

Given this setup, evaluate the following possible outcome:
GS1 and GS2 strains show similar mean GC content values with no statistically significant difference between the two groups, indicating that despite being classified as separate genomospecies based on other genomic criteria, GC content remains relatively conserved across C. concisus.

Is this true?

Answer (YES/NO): NO